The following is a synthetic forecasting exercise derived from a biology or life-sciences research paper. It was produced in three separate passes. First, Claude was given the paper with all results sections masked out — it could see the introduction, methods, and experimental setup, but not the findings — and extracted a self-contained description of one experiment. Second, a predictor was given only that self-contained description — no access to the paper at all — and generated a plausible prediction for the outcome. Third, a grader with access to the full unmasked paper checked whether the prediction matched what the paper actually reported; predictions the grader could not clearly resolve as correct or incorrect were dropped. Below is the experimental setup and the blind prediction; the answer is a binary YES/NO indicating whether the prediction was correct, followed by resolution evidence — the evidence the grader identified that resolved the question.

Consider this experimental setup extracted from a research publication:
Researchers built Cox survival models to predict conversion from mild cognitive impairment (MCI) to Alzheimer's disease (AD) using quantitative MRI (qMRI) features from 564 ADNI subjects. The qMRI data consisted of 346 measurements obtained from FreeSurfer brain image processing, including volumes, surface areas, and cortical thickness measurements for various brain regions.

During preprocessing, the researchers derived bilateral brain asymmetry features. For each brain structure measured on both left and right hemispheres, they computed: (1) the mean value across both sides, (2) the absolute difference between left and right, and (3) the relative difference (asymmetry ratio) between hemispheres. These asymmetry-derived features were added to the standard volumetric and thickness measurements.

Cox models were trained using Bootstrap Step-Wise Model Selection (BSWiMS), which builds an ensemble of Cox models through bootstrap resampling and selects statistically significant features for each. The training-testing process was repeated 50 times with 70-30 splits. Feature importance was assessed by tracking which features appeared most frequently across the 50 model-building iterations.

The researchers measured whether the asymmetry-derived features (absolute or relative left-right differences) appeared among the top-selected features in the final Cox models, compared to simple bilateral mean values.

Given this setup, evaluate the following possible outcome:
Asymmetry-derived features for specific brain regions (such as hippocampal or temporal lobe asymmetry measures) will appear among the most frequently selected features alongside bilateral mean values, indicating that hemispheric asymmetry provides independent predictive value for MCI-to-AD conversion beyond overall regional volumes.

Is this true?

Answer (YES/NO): YES